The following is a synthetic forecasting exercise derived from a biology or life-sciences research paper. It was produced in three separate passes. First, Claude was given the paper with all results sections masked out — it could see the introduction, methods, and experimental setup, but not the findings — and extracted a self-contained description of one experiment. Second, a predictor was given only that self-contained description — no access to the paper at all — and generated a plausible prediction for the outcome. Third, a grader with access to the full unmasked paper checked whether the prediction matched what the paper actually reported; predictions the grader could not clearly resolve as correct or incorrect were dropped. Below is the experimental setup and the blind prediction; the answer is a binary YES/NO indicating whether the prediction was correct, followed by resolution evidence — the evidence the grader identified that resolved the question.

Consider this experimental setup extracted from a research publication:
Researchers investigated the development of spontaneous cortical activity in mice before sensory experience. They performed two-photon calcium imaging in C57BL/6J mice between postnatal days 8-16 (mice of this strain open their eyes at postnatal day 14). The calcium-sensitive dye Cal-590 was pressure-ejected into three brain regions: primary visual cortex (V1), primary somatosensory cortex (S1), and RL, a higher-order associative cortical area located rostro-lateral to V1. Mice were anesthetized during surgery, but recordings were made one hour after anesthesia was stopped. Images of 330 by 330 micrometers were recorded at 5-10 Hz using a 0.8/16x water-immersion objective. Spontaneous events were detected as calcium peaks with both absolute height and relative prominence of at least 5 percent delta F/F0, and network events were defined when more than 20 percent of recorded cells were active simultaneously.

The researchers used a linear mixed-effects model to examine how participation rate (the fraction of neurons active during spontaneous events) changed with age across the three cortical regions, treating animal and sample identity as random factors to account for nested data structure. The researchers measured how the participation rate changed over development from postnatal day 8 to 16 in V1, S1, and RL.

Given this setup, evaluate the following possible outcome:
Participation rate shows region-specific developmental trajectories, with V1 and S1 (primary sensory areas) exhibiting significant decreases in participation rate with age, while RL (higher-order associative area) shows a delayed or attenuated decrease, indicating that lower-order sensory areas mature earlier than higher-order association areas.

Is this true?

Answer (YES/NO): NO